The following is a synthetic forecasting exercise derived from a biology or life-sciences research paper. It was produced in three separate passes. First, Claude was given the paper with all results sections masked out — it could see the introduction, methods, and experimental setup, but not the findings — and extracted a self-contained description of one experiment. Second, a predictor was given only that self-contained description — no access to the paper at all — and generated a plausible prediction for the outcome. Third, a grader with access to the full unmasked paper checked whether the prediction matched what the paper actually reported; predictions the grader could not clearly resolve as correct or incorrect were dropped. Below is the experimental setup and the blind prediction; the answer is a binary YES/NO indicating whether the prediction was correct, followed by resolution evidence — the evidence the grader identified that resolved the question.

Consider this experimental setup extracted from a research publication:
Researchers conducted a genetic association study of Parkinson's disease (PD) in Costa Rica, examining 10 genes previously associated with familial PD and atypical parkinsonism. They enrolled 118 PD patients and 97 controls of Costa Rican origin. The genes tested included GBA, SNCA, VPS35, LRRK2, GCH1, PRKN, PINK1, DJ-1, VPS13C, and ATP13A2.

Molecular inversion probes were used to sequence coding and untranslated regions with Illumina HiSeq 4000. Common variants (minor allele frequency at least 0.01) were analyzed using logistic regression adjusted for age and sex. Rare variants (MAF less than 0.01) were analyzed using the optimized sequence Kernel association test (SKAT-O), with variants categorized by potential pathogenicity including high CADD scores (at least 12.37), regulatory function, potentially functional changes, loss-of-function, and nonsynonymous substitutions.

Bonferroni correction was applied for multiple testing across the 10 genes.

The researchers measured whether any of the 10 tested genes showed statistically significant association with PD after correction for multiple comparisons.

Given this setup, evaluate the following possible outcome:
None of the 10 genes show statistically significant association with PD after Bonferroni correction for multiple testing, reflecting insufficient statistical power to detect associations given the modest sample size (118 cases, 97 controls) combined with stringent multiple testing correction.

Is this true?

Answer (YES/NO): YES